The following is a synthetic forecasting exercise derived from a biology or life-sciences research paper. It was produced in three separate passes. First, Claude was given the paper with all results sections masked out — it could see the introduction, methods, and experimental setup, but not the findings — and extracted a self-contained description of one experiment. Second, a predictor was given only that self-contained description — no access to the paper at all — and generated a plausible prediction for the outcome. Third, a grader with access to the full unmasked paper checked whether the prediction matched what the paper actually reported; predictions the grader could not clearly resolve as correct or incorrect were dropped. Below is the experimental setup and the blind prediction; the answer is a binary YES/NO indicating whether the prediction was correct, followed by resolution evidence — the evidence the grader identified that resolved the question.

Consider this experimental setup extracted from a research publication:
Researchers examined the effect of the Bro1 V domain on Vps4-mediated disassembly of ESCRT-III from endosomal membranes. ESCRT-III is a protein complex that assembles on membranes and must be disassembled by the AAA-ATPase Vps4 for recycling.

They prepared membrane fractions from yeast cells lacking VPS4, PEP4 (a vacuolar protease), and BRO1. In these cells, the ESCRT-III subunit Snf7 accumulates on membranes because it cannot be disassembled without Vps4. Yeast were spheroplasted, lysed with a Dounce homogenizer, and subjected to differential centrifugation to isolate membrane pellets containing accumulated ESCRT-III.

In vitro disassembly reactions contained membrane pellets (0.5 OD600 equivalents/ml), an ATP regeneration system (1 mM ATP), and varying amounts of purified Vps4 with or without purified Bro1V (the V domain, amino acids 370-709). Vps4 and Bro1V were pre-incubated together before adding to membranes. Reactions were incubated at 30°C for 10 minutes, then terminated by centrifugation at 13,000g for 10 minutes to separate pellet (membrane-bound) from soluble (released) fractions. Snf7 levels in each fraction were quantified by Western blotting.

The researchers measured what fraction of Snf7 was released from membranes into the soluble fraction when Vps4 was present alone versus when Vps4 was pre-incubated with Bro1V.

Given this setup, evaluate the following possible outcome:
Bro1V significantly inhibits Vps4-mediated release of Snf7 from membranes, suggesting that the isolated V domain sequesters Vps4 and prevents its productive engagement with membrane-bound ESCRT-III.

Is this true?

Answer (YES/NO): NO